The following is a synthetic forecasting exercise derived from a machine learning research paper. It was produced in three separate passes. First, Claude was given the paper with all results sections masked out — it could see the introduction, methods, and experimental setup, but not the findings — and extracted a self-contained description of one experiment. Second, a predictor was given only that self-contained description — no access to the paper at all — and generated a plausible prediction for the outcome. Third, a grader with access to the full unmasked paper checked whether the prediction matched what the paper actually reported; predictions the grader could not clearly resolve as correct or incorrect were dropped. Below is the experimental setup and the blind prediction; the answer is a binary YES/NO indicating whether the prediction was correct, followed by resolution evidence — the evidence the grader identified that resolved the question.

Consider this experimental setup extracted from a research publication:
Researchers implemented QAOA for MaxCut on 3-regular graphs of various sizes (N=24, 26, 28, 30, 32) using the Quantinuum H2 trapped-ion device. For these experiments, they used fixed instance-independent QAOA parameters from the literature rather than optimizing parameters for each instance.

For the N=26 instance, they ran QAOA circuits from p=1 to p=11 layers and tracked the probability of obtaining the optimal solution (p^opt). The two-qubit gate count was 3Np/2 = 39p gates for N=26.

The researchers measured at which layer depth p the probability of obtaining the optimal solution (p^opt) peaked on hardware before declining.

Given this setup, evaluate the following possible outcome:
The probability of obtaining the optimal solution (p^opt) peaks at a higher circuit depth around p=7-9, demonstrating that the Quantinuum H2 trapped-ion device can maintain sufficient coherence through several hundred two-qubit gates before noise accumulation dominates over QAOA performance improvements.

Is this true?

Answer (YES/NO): YES